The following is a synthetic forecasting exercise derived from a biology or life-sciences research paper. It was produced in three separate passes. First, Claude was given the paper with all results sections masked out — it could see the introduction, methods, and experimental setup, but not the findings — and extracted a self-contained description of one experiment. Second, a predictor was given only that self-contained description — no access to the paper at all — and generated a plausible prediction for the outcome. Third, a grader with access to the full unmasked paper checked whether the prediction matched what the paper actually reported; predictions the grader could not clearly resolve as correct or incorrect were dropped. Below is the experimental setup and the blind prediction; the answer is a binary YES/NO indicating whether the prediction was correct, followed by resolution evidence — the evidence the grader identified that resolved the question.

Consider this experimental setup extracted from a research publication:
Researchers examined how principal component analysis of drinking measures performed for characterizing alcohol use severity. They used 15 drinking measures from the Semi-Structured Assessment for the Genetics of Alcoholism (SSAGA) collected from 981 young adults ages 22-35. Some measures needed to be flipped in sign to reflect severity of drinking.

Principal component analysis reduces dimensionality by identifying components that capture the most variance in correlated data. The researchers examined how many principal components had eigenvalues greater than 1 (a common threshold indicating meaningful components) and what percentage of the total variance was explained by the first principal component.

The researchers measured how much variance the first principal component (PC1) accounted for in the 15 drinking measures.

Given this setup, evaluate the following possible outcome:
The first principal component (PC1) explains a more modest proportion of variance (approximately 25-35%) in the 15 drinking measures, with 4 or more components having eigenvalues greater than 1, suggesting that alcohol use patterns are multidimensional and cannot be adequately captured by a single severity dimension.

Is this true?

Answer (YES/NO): NO